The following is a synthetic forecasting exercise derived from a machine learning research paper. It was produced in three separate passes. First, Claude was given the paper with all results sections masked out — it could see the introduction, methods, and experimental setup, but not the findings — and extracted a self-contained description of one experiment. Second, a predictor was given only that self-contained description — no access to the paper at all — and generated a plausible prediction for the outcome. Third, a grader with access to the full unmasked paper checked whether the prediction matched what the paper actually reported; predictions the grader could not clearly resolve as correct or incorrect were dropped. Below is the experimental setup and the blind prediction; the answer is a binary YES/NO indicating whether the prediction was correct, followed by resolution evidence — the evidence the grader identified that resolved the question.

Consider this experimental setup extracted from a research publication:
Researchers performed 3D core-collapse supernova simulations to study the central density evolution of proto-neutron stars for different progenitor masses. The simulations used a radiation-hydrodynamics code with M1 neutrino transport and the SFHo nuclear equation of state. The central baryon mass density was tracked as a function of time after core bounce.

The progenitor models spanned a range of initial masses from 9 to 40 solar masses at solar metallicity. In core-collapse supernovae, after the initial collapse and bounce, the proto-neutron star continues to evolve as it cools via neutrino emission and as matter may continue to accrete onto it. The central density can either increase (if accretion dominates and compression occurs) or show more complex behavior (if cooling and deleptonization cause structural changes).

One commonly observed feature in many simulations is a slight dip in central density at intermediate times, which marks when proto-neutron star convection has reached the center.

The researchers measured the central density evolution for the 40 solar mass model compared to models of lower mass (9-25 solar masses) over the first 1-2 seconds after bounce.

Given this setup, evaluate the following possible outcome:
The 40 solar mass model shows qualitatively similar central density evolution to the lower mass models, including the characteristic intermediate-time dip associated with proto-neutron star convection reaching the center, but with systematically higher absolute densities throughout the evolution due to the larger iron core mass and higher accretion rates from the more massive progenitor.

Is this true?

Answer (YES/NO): NO